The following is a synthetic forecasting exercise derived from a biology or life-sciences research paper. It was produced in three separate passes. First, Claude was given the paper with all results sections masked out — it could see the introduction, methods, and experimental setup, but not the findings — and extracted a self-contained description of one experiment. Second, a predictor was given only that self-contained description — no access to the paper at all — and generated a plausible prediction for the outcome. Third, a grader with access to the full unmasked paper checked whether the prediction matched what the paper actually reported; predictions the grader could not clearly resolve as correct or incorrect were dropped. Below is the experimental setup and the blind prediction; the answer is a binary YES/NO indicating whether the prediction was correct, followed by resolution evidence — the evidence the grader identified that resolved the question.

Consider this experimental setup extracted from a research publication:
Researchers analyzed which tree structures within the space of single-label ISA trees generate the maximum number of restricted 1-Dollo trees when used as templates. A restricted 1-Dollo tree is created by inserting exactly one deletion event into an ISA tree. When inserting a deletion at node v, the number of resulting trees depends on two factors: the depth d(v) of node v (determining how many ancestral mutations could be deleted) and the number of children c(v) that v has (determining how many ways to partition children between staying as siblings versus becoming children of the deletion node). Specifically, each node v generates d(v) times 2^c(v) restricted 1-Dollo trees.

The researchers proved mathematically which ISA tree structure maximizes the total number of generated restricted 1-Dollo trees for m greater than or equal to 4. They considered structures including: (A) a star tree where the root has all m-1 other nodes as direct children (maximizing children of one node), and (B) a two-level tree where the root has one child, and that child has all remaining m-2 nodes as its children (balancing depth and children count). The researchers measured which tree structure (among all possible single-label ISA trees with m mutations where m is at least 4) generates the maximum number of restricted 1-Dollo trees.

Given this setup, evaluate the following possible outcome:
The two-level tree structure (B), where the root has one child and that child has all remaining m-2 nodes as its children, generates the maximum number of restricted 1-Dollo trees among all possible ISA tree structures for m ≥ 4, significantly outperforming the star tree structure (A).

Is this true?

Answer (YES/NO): YES